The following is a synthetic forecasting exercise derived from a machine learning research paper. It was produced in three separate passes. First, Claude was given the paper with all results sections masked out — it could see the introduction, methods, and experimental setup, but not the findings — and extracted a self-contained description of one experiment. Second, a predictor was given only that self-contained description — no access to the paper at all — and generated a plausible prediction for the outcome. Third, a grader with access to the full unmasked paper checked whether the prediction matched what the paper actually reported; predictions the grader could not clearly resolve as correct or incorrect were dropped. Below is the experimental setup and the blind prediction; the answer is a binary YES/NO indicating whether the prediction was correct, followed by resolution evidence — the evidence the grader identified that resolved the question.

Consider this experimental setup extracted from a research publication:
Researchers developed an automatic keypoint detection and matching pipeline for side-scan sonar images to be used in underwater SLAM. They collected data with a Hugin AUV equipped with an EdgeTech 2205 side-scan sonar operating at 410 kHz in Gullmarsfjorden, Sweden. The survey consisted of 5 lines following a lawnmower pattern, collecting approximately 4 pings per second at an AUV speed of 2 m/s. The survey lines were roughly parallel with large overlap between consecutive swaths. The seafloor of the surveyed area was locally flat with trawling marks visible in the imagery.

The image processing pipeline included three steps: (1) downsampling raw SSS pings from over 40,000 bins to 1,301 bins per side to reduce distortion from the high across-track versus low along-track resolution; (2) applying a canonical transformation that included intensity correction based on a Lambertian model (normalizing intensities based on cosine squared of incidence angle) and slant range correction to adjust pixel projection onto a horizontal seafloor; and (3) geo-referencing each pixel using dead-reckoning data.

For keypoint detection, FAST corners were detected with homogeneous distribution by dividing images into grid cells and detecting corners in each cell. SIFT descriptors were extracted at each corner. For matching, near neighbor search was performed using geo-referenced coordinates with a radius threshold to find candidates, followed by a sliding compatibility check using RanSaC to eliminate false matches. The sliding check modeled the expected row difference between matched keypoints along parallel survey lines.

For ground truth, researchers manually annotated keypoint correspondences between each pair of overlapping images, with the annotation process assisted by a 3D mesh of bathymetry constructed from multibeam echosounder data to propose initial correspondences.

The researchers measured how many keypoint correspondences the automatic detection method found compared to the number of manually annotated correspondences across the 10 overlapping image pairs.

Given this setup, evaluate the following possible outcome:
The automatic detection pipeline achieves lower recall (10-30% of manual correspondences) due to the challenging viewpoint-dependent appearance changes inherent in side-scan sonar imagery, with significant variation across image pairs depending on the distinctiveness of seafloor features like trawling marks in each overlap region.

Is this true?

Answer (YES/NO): NO